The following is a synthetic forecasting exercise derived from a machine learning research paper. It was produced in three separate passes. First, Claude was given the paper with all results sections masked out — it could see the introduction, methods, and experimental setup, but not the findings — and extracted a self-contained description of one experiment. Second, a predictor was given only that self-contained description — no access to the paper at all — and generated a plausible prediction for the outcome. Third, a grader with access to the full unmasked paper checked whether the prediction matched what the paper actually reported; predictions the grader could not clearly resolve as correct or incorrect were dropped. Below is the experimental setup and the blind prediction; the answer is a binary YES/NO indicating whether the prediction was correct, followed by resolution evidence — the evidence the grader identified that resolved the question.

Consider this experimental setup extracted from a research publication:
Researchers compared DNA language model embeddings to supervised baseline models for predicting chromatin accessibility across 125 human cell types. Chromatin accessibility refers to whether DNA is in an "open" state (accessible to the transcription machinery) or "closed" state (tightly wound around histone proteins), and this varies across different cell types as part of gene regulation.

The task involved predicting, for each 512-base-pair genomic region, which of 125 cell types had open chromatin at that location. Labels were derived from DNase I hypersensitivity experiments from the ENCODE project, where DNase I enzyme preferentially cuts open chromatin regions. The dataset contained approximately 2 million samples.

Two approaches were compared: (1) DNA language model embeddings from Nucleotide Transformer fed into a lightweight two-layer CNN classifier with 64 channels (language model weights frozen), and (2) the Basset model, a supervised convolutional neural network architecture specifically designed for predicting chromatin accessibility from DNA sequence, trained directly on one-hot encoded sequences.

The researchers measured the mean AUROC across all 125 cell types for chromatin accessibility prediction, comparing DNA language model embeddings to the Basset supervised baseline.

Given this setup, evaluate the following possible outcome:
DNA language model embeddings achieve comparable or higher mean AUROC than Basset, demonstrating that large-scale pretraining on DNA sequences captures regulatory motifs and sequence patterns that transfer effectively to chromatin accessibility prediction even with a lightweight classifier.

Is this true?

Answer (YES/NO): NO